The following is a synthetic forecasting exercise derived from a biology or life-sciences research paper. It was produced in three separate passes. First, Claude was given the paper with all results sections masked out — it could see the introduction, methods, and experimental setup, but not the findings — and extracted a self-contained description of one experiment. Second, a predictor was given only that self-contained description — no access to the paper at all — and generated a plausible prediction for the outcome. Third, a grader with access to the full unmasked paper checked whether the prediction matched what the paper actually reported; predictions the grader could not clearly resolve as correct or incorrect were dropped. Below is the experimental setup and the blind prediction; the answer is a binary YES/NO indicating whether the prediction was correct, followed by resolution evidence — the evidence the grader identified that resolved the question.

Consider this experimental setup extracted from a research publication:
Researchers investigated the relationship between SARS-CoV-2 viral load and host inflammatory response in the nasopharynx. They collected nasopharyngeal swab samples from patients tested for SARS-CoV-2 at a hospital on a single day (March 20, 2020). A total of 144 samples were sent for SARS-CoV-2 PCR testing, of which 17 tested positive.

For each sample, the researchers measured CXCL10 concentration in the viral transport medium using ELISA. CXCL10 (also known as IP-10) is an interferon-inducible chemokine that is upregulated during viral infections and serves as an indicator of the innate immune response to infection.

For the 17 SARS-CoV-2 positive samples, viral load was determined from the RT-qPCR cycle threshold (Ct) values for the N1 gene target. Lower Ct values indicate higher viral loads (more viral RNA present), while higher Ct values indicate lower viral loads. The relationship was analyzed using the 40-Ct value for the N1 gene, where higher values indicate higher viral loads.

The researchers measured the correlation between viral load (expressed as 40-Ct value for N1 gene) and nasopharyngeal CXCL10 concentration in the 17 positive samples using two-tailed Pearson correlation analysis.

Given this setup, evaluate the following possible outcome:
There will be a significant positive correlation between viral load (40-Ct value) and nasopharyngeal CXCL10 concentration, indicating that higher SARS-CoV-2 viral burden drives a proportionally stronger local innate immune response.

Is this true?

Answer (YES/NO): YES